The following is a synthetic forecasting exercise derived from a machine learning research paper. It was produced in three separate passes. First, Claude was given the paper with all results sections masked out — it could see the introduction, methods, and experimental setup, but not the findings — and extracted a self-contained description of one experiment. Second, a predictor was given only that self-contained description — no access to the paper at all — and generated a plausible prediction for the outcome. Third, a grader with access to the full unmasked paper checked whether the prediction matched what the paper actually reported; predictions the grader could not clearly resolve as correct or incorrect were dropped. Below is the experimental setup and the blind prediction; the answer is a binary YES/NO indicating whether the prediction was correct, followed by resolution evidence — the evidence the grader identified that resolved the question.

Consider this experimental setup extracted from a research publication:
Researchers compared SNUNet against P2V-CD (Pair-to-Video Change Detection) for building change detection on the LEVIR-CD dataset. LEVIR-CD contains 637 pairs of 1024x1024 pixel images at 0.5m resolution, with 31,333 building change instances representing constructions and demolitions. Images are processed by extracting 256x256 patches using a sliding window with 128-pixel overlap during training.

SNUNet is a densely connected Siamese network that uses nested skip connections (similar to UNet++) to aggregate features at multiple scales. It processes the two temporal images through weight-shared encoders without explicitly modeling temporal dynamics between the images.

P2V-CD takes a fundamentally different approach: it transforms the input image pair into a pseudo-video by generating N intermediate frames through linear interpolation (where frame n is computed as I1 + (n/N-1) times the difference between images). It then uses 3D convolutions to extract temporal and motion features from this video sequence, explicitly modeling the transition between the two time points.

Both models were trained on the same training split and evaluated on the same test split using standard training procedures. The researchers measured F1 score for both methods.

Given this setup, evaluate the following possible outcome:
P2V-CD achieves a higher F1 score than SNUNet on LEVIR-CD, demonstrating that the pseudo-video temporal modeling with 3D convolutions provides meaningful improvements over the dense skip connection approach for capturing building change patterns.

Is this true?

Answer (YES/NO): NO